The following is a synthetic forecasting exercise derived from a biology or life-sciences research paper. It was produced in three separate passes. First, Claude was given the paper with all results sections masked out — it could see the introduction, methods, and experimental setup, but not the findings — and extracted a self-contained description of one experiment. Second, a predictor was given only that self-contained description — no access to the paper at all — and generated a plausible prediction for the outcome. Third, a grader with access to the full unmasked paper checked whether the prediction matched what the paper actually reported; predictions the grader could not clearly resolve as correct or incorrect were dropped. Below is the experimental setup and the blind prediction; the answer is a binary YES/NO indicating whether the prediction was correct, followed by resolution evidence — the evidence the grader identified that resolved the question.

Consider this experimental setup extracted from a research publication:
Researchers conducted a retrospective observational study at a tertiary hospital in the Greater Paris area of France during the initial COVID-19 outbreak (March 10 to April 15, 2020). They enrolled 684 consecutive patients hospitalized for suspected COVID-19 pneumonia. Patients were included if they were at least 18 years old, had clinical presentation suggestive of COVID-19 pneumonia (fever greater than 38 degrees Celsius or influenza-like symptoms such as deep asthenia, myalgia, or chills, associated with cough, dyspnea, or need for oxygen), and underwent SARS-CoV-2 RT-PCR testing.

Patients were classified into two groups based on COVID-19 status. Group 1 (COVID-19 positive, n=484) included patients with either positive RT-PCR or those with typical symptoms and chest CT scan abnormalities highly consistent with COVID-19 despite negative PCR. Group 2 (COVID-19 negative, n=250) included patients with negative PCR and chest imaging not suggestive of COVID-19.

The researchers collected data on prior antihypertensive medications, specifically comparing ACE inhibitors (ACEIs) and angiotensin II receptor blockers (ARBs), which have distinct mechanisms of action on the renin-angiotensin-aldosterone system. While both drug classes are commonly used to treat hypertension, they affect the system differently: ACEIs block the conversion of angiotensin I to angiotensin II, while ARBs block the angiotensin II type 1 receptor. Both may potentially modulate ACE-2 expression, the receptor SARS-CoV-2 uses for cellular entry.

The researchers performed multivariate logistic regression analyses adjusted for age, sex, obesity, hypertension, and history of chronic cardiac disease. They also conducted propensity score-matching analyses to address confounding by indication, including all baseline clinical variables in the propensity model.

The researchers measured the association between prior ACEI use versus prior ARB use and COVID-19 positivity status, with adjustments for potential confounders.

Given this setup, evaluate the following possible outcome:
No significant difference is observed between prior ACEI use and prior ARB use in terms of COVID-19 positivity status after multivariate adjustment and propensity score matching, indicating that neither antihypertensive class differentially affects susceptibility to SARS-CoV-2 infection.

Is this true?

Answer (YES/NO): NO